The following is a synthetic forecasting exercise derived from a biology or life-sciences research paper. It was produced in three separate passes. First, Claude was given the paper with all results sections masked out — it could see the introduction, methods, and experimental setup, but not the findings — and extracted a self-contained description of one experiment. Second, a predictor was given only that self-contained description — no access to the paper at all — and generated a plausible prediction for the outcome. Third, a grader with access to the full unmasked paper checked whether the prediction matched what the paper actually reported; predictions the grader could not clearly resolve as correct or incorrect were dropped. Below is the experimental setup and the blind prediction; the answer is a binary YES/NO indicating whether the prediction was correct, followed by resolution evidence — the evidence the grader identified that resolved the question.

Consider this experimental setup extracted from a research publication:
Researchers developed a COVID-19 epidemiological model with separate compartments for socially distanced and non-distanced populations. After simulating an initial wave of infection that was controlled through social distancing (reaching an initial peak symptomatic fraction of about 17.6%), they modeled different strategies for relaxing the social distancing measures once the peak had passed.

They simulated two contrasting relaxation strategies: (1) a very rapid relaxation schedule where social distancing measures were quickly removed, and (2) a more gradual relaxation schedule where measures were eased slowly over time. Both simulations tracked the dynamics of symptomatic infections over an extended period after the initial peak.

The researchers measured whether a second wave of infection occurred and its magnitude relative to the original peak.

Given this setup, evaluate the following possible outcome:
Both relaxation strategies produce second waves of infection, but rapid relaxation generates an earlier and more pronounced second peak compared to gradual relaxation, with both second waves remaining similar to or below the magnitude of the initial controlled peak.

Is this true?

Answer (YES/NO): NO